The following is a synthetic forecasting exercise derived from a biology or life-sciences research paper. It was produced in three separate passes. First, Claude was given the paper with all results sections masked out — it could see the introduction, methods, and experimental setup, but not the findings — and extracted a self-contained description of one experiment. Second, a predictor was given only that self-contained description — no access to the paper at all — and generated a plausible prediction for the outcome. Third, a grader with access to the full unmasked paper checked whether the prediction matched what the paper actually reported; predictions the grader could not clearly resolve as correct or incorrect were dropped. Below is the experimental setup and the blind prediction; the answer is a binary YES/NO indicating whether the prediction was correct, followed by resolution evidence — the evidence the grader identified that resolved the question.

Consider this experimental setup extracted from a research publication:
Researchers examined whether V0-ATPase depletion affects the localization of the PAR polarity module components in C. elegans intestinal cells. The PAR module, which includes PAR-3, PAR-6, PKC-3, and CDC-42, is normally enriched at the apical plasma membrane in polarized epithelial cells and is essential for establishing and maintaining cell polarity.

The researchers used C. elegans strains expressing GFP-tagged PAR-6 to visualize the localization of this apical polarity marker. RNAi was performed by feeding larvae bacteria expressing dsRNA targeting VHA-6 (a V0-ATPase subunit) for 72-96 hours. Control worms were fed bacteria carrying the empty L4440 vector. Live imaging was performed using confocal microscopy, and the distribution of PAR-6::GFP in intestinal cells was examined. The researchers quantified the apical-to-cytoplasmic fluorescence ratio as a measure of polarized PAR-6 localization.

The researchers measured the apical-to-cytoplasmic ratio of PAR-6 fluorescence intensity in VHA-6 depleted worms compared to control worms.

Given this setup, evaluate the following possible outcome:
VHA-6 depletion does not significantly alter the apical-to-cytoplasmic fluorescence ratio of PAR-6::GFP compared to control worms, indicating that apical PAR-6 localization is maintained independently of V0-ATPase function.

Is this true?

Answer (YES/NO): NO